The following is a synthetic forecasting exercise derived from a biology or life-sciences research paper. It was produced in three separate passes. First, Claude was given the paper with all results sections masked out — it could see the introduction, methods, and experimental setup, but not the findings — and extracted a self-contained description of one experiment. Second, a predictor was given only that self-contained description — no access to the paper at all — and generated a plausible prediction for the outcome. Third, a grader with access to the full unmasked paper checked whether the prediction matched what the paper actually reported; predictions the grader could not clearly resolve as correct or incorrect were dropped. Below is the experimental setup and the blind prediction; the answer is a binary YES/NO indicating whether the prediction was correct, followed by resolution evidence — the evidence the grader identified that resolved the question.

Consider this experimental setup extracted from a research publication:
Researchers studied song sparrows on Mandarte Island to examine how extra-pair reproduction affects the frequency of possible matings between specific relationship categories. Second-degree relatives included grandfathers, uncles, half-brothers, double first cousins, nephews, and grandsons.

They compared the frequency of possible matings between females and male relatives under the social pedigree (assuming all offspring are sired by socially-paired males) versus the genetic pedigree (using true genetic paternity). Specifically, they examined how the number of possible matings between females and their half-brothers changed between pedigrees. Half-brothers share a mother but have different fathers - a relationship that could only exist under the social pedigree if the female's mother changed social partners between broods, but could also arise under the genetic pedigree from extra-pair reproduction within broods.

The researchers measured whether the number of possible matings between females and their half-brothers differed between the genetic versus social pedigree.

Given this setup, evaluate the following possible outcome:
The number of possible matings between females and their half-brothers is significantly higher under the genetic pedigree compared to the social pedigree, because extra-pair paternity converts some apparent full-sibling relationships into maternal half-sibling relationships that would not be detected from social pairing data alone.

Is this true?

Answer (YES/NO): YES